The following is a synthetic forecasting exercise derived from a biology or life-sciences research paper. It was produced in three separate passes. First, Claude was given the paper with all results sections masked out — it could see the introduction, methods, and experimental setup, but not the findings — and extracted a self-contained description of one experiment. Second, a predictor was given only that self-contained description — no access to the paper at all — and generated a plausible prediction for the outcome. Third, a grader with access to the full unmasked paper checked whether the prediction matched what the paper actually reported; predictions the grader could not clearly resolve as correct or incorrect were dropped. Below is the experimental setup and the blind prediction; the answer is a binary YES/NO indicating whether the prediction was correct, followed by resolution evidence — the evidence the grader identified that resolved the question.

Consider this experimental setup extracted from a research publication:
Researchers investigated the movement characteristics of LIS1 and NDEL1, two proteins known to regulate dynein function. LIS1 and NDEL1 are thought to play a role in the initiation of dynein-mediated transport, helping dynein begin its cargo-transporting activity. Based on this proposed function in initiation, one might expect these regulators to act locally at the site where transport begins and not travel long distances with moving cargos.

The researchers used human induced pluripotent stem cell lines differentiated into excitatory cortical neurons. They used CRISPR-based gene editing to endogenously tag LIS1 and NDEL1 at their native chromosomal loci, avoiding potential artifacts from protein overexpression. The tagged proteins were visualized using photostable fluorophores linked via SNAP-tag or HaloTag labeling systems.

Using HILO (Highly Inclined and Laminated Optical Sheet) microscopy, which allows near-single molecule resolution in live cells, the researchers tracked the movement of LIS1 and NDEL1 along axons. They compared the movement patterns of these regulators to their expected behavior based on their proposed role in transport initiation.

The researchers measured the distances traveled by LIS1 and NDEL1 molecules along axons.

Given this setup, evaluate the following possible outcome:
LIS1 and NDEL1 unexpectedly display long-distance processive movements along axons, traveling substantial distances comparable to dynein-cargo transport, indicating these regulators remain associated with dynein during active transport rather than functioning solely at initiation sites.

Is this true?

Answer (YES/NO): YES